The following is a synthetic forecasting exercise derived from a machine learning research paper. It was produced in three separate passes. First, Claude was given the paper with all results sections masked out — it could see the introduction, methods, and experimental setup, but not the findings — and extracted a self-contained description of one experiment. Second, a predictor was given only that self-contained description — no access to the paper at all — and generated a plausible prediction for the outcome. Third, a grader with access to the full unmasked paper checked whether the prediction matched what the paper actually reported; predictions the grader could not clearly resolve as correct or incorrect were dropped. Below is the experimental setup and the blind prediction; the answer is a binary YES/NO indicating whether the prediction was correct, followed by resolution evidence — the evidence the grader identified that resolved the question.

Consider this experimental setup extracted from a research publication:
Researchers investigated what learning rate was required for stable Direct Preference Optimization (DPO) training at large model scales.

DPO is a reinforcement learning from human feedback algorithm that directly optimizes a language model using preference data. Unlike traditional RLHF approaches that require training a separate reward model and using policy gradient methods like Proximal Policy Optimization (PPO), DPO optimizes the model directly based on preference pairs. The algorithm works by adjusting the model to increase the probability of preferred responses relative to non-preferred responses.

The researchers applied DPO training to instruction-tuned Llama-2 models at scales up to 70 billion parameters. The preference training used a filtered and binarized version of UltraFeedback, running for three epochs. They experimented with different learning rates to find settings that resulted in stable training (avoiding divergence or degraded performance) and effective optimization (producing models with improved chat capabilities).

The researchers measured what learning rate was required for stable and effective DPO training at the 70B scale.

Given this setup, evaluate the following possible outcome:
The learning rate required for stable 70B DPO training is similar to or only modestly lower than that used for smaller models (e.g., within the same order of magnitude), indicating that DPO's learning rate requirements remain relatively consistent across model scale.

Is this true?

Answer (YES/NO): YES